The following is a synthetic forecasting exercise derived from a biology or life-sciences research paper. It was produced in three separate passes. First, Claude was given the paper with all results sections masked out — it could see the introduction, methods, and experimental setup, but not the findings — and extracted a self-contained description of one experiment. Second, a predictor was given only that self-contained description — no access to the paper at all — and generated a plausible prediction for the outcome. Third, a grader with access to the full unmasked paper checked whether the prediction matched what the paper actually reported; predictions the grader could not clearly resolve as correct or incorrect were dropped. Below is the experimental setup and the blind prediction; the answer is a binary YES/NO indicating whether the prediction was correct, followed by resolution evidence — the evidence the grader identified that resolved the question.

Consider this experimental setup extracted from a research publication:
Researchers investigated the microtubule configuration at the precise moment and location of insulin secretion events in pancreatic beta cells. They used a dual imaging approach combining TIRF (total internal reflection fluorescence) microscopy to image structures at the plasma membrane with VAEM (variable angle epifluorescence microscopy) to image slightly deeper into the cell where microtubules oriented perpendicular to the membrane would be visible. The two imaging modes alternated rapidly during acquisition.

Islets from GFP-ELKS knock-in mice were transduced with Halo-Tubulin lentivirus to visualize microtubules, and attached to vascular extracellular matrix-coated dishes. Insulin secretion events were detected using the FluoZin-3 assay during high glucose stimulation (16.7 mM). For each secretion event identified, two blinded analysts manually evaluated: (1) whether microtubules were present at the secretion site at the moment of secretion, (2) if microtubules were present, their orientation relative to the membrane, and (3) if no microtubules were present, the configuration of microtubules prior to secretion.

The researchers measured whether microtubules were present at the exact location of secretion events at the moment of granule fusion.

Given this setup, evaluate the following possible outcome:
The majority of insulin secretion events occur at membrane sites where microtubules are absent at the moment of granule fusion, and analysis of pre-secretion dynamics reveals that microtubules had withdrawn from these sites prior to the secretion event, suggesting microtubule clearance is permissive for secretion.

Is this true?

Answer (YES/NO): NO